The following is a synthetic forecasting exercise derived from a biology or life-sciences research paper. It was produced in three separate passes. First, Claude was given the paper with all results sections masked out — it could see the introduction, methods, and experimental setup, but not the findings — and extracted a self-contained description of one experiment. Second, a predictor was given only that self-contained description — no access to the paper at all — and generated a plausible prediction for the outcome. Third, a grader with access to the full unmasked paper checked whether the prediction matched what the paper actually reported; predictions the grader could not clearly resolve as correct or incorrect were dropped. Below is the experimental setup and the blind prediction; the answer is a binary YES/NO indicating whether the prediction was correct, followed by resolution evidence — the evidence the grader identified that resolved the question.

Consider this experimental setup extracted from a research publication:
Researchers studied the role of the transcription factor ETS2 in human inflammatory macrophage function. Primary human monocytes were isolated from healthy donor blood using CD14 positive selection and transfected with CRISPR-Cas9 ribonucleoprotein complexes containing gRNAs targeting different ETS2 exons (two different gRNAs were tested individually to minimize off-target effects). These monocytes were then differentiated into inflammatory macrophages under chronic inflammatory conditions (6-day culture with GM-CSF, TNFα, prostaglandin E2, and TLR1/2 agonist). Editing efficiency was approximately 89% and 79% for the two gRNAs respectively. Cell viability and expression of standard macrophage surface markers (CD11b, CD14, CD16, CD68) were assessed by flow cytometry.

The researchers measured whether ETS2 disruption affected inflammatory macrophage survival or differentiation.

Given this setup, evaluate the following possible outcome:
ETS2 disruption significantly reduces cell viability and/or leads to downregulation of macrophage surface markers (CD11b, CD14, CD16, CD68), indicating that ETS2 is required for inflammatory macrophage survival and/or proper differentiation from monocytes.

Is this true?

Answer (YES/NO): NO